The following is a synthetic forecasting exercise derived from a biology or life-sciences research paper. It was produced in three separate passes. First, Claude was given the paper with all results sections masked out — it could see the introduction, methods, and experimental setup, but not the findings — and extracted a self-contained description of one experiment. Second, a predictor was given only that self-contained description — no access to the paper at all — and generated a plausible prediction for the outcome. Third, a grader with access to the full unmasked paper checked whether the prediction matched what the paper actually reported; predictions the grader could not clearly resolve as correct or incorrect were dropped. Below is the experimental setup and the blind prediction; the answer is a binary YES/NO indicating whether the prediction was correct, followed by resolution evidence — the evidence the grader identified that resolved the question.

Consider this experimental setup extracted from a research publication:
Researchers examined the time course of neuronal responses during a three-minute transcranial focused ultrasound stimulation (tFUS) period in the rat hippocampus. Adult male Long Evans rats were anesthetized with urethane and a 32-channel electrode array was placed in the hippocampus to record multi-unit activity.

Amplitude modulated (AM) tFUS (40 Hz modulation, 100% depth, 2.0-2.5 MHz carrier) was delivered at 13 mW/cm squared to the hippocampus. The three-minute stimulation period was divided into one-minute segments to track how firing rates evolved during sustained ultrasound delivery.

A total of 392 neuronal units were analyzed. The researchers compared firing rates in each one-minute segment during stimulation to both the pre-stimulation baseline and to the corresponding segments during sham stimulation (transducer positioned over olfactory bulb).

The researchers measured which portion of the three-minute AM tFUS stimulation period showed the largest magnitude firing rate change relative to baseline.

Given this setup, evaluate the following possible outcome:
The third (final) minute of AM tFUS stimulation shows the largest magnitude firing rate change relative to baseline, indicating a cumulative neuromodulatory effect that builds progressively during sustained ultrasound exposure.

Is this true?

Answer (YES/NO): NO